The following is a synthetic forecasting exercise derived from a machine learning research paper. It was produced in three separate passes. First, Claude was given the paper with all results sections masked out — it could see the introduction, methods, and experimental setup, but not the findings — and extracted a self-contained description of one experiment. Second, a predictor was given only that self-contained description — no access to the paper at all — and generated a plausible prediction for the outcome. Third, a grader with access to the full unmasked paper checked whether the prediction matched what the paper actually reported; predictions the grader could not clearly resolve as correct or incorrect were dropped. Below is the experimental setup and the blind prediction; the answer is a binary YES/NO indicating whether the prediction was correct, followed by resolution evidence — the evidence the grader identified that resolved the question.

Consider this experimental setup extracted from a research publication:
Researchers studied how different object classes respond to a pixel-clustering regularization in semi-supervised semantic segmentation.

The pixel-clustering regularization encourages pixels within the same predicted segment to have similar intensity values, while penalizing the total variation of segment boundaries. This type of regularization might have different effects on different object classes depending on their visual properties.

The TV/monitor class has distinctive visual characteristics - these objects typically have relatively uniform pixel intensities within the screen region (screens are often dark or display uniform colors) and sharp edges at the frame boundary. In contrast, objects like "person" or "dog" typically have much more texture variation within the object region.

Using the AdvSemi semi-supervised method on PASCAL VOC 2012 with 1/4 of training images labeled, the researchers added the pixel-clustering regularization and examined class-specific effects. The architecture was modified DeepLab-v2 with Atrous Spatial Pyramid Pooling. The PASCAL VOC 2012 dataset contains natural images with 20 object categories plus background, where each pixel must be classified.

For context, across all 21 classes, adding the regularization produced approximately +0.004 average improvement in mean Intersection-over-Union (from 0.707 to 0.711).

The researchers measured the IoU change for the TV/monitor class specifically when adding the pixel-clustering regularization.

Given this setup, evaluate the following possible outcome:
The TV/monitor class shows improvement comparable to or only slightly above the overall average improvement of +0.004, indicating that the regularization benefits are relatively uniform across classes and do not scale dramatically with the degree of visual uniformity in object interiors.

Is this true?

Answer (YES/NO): NO